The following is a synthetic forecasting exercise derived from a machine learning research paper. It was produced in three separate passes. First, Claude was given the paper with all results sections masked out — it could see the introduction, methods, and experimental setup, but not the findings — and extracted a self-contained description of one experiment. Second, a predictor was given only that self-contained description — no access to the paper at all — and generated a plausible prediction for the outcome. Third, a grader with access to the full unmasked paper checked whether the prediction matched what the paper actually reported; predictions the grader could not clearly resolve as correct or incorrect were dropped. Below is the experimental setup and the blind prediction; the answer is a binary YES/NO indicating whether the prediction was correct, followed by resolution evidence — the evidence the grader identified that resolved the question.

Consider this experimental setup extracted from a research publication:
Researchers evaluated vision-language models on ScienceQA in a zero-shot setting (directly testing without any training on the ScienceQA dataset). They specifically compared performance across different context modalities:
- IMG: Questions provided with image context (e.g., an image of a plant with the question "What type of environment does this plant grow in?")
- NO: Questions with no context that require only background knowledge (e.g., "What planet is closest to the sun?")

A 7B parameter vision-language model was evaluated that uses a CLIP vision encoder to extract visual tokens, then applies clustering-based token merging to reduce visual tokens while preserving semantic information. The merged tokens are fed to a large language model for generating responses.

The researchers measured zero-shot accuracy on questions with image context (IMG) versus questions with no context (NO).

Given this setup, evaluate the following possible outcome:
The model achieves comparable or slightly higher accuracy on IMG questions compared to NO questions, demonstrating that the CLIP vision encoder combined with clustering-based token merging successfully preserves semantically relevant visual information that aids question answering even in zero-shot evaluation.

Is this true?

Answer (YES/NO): NO